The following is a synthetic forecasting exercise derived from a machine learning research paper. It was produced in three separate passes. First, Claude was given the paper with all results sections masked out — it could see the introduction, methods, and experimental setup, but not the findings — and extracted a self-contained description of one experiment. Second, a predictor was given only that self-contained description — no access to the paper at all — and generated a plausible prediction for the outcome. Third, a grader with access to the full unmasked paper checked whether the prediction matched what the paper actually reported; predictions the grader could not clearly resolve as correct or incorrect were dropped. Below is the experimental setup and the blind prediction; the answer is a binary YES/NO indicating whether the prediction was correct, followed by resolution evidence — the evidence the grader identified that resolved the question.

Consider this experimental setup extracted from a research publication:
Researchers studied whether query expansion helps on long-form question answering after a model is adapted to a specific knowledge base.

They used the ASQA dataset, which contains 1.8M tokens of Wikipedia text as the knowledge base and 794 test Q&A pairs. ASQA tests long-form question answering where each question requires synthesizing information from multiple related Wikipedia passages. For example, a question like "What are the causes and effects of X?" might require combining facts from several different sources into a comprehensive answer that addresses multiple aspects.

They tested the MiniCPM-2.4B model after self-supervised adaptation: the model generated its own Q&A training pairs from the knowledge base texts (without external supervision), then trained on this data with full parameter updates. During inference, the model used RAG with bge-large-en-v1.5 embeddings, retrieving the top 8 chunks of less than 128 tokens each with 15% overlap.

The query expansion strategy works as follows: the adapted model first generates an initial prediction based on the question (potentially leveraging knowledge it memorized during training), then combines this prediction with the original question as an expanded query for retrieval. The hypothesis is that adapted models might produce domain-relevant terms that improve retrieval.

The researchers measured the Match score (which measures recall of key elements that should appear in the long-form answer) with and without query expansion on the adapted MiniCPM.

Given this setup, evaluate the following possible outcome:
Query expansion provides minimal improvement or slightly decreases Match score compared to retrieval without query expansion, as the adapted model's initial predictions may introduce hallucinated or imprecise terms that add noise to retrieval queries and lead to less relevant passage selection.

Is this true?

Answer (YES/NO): YES